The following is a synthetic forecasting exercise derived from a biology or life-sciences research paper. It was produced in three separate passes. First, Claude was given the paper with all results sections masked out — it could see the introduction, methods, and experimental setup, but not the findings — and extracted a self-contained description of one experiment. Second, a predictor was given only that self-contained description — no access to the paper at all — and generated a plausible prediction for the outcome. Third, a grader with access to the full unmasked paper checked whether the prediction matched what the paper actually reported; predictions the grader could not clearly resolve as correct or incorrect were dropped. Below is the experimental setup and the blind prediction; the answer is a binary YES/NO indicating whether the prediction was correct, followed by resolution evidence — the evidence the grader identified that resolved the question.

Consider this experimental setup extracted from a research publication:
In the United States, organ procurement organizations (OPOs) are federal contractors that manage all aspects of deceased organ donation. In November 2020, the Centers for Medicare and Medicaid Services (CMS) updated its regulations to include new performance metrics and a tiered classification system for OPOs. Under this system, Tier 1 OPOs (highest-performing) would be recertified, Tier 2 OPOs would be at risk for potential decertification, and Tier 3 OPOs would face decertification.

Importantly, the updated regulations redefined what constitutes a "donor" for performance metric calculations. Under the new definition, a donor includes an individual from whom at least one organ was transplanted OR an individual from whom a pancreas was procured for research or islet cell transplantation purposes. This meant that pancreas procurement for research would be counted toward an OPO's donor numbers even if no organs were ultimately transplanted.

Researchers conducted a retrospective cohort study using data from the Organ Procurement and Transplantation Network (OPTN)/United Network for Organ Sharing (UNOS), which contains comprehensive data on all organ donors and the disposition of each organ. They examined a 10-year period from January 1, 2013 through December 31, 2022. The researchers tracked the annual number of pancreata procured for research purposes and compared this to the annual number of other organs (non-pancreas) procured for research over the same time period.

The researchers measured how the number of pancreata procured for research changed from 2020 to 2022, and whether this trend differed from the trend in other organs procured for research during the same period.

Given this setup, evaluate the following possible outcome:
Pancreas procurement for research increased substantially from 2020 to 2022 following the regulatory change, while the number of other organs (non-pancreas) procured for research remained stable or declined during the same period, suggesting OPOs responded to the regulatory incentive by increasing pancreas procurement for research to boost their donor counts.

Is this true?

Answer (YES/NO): YES